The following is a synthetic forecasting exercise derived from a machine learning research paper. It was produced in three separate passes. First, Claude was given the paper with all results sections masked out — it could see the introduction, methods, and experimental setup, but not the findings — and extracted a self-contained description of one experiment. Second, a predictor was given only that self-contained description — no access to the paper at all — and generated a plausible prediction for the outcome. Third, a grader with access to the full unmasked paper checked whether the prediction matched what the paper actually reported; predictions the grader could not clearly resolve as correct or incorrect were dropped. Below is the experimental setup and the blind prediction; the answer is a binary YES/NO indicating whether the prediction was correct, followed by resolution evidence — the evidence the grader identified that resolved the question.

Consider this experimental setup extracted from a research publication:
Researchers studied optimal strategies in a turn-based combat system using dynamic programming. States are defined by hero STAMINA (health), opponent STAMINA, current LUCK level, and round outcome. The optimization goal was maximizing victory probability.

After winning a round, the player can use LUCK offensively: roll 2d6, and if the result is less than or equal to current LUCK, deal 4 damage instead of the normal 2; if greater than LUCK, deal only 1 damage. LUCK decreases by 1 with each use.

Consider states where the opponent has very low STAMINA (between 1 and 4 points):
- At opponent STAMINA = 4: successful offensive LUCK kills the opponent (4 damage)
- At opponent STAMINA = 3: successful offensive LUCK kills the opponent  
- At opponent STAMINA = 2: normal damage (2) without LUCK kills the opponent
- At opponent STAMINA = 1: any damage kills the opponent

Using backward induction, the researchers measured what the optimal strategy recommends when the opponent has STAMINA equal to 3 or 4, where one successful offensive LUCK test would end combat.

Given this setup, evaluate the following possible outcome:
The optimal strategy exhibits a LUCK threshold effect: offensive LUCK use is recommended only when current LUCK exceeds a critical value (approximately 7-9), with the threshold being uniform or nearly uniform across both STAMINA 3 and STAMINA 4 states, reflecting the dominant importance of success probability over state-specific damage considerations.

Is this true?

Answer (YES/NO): NO